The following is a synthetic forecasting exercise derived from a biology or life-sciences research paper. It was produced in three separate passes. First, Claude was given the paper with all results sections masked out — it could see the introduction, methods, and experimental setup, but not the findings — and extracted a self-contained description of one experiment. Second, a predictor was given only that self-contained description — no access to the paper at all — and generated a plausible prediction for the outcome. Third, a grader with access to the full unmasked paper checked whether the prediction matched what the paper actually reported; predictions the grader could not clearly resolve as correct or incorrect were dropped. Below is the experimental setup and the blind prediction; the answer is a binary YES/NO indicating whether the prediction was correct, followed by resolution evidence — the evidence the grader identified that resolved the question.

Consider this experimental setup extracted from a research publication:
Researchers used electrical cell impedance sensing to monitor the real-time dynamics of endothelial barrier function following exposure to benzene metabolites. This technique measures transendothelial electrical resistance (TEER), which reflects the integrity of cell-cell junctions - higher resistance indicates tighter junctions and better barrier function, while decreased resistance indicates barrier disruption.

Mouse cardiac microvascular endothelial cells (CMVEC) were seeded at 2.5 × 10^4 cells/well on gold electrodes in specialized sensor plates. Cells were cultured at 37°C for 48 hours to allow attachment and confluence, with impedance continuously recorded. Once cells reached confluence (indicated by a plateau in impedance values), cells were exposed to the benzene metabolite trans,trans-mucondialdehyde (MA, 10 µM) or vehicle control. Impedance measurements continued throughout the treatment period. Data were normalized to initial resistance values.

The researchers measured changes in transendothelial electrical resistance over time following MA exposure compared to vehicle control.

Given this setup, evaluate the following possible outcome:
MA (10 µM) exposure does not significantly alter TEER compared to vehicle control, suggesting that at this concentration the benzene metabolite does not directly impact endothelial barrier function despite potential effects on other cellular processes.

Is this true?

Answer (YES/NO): NO